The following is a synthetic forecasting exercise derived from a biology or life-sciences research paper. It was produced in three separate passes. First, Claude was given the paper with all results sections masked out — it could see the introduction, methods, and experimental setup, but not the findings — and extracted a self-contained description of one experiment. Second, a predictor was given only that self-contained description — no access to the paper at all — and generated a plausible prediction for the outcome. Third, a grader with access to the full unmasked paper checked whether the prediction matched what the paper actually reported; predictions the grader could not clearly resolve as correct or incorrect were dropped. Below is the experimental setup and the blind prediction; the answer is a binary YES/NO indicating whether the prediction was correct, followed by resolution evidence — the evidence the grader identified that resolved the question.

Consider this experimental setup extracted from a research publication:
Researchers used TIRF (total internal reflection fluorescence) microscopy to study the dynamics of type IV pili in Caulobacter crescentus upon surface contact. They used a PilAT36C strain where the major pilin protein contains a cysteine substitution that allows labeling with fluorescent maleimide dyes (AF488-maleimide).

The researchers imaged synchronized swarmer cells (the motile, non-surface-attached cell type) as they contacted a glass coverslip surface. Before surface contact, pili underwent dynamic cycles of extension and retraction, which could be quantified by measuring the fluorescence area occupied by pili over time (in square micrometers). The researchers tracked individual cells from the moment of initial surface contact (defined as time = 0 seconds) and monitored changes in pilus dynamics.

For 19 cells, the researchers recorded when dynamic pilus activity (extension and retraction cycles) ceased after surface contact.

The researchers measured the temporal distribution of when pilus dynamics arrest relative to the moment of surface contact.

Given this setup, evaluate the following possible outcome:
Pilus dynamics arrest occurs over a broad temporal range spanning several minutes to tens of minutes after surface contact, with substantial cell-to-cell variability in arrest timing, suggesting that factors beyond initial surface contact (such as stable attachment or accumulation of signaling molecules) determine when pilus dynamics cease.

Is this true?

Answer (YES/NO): NO